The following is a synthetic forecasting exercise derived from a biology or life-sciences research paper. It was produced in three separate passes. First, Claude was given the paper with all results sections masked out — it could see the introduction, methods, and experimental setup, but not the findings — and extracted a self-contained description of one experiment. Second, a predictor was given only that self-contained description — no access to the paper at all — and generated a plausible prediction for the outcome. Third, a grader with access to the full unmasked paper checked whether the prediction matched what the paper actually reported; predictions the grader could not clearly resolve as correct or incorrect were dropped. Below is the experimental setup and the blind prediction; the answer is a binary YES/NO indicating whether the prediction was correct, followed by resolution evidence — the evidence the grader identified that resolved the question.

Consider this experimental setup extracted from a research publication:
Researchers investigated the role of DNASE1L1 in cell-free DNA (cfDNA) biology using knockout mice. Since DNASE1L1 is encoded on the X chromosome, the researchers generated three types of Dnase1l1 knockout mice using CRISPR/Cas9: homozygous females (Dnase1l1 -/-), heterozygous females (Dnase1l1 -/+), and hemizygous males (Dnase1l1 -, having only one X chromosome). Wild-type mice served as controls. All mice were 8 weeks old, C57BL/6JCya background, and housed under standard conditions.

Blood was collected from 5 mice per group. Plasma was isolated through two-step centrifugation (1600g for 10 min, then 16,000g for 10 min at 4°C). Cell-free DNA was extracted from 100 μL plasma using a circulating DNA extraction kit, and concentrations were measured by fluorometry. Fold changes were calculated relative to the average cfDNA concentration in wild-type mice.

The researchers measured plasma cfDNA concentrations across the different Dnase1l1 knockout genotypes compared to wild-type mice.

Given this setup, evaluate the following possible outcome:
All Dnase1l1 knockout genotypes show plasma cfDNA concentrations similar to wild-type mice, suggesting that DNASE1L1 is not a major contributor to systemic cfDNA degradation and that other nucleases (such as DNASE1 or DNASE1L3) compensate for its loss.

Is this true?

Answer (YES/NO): NO